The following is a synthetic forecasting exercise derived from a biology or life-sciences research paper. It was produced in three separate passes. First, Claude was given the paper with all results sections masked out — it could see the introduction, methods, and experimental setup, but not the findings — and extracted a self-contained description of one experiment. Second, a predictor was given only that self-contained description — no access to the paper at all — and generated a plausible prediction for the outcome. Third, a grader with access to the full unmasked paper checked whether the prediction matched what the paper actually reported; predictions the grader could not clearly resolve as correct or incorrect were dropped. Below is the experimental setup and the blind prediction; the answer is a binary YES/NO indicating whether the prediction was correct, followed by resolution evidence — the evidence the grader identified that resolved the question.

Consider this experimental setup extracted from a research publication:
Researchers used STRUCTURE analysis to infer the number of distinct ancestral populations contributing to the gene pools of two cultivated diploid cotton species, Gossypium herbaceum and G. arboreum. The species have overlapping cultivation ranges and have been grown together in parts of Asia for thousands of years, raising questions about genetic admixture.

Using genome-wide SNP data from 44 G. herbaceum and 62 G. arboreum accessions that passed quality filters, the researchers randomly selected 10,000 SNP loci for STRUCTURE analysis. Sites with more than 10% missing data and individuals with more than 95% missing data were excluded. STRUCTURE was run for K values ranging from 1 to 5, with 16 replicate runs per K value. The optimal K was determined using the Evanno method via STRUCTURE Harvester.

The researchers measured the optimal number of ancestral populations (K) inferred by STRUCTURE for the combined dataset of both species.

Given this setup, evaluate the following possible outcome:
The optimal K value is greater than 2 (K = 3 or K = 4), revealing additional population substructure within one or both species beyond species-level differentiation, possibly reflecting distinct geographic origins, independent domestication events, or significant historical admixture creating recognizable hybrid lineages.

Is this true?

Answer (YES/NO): NO